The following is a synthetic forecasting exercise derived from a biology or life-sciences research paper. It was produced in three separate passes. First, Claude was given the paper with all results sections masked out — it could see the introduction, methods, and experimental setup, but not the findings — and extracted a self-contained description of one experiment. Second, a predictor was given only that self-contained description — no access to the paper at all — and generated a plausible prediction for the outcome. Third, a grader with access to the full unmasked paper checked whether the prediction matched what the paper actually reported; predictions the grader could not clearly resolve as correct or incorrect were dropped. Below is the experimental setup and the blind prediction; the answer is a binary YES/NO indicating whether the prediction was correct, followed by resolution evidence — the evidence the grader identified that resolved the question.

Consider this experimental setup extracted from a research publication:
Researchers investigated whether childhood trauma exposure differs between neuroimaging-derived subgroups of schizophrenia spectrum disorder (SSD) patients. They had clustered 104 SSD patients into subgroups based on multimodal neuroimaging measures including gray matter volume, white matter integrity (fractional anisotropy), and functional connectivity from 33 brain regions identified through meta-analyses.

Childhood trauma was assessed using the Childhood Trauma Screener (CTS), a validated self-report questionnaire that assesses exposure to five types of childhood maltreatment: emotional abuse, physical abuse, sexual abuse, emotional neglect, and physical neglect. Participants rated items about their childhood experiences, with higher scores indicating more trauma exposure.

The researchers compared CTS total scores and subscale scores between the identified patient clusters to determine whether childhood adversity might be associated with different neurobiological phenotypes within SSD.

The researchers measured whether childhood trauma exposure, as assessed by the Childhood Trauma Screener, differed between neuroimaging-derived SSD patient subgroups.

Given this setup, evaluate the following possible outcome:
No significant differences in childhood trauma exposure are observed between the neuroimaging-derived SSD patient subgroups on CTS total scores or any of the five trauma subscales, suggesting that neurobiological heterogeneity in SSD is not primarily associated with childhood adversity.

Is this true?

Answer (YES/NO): YES